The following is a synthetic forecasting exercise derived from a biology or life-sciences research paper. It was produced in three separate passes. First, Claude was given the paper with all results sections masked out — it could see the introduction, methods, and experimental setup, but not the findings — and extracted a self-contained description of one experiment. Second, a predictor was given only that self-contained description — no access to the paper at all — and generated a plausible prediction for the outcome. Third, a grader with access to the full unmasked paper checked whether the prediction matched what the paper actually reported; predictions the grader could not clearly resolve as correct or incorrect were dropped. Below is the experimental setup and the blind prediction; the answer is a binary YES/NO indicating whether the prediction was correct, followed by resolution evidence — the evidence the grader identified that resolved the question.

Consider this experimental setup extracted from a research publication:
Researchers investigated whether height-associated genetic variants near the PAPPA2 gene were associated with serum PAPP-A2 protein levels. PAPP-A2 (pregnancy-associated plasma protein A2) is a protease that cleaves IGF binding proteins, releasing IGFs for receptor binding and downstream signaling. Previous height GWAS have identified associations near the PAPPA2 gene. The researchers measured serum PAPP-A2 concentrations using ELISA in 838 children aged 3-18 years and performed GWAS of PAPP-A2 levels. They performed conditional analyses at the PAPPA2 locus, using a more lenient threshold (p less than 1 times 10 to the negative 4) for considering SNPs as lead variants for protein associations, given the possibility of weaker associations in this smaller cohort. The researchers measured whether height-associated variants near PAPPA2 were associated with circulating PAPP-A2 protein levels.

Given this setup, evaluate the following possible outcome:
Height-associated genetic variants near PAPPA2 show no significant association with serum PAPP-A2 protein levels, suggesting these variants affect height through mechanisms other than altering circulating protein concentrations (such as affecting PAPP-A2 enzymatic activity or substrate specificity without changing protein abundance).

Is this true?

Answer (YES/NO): NO